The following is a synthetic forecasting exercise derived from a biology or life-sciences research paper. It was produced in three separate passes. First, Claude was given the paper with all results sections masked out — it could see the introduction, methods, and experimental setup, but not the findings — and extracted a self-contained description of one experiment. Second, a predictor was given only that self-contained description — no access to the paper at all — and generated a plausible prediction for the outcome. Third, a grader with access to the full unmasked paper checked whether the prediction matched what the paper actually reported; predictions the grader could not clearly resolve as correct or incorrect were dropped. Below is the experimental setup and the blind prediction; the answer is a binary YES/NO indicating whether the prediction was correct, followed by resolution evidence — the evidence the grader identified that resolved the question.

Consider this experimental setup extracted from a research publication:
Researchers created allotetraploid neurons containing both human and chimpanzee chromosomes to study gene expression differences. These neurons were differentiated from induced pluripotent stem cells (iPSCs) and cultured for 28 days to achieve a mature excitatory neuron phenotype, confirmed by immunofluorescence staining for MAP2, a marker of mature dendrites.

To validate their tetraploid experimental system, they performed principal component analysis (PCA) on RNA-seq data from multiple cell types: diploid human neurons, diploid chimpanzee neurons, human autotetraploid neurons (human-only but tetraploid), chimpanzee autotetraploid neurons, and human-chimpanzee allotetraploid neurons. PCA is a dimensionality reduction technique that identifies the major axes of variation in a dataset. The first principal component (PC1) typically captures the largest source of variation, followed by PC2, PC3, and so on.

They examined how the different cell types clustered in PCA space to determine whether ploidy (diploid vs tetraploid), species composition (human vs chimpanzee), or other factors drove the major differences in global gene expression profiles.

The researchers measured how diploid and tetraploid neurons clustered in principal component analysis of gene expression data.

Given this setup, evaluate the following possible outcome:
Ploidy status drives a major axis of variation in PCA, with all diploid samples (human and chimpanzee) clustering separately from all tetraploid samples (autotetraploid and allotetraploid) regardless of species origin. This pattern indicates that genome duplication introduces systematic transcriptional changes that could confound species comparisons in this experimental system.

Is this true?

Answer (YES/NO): NO